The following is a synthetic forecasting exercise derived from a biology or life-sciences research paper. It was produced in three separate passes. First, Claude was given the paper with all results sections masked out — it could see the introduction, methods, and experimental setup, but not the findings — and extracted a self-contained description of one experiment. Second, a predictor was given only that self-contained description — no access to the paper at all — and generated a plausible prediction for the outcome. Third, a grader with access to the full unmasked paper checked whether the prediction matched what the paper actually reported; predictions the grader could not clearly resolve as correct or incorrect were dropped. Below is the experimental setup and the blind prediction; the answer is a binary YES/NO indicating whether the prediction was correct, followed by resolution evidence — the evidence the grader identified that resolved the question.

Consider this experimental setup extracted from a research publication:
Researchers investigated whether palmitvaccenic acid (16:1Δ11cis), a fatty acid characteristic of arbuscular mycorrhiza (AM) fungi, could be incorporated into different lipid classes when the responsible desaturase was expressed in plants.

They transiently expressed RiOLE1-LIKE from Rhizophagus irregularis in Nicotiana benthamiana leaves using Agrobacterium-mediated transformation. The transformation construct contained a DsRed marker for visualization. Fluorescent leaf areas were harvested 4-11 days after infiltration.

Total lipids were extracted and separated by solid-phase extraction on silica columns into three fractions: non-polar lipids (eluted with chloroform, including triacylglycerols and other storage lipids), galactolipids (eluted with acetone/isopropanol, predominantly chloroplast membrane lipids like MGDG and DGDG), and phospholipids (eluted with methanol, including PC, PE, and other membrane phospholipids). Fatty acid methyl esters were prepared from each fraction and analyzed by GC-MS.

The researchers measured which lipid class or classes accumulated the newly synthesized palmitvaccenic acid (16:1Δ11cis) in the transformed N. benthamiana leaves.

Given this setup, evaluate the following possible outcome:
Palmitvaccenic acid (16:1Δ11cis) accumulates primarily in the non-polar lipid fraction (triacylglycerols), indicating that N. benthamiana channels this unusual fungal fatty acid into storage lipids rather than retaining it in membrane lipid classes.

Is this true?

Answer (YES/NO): NO